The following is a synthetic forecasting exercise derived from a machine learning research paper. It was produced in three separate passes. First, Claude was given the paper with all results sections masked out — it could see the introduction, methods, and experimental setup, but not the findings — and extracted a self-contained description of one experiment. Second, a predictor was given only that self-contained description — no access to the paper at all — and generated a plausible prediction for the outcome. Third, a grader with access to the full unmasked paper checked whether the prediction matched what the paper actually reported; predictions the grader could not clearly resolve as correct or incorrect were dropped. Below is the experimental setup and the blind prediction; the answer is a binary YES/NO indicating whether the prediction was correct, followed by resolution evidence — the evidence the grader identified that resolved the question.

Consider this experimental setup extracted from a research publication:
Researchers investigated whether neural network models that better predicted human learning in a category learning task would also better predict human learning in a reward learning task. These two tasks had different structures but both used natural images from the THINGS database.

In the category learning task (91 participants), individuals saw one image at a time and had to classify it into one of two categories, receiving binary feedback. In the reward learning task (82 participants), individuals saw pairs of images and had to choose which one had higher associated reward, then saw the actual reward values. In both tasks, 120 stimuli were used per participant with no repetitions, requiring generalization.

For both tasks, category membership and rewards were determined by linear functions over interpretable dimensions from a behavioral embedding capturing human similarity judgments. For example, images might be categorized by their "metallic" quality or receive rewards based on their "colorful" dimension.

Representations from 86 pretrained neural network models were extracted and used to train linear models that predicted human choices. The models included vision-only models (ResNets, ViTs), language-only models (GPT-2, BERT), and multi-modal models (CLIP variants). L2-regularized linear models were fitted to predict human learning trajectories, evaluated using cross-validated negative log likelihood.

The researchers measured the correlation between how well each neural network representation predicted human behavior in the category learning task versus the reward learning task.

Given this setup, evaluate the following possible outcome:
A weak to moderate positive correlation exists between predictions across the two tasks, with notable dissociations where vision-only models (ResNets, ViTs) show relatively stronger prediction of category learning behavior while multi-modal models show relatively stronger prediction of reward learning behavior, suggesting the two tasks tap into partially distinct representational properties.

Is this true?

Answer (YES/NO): NO